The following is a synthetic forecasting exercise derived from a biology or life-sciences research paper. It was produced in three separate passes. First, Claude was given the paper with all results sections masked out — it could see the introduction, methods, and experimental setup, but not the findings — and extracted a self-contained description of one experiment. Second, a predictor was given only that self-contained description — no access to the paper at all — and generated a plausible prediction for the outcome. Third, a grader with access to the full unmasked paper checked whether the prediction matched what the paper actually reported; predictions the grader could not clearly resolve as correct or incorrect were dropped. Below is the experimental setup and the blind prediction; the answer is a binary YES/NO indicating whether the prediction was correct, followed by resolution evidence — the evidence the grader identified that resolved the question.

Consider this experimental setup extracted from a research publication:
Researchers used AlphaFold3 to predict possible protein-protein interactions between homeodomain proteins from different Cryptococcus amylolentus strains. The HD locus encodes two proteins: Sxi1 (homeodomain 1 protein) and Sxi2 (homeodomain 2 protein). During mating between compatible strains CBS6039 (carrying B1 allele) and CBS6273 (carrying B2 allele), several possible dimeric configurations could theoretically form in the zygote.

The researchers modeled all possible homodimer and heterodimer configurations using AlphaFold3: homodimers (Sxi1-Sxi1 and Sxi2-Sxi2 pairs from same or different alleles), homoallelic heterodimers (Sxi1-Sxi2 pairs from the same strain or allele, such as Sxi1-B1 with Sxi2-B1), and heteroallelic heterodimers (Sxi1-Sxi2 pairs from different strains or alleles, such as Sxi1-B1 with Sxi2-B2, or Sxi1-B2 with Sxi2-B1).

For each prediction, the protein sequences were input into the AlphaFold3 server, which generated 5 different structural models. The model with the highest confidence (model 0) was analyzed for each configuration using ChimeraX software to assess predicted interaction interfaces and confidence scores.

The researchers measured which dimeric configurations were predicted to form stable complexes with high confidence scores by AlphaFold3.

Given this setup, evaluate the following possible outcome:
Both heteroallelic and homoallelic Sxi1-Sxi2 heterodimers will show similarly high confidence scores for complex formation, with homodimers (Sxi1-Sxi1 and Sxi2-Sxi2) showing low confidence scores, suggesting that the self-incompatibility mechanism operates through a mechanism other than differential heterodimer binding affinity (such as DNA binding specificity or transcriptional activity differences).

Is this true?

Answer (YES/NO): NO